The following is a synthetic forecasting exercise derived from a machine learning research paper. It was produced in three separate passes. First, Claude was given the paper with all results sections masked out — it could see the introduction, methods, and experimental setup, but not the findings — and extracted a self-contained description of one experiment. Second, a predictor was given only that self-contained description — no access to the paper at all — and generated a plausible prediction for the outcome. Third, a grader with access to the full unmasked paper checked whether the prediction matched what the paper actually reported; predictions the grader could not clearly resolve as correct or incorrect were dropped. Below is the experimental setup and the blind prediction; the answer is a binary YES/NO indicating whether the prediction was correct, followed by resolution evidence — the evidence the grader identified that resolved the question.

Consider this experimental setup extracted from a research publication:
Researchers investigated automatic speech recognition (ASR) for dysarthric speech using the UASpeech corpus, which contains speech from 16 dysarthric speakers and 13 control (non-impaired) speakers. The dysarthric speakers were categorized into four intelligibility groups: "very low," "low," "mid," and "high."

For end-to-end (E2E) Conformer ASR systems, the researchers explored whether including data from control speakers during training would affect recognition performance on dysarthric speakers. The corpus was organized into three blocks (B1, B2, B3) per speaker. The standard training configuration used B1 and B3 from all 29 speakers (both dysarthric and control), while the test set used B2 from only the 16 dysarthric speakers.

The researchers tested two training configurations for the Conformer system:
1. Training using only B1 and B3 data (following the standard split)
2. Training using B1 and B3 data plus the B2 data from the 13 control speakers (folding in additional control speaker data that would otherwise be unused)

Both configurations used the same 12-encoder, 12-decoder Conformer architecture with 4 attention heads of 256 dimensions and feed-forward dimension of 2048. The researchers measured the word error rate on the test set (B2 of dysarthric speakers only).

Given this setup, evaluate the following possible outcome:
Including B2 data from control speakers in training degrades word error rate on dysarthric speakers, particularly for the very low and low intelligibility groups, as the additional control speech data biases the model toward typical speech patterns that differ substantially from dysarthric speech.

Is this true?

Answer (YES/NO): NO